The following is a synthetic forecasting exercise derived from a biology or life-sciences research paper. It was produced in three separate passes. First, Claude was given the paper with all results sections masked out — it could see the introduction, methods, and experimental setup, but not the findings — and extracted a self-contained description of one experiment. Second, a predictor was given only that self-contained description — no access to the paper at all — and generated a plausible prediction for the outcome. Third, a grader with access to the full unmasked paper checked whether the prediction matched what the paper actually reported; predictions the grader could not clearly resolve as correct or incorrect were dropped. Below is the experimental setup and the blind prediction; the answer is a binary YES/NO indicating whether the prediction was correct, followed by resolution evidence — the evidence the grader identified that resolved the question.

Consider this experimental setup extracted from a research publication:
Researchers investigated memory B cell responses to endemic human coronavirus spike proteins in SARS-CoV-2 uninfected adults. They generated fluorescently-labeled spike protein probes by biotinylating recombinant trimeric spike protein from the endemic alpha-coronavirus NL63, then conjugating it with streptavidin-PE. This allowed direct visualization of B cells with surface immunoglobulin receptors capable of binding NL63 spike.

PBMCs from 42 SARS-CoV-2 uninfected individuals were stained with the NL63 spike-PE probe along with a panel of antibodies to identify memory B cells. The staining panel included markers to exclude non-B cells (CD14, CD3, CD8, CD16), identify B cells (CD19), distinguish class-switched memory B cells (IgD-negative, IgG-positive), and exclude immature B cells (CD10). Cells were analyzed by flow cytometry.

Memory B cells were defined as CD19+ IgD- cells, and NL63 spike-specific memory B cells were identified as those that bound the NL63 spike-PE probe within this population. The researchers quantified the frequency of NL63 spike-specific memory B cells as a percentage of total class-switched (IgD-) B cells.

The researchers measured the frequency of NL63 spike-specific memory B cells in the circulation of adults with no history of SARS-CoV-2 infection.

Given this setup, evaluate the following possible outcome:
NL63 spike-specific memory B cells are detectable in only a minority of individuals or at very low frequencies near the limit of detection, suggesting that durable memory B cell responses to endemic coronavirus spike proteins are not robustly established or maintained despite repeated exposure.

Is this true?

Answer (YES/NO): YES